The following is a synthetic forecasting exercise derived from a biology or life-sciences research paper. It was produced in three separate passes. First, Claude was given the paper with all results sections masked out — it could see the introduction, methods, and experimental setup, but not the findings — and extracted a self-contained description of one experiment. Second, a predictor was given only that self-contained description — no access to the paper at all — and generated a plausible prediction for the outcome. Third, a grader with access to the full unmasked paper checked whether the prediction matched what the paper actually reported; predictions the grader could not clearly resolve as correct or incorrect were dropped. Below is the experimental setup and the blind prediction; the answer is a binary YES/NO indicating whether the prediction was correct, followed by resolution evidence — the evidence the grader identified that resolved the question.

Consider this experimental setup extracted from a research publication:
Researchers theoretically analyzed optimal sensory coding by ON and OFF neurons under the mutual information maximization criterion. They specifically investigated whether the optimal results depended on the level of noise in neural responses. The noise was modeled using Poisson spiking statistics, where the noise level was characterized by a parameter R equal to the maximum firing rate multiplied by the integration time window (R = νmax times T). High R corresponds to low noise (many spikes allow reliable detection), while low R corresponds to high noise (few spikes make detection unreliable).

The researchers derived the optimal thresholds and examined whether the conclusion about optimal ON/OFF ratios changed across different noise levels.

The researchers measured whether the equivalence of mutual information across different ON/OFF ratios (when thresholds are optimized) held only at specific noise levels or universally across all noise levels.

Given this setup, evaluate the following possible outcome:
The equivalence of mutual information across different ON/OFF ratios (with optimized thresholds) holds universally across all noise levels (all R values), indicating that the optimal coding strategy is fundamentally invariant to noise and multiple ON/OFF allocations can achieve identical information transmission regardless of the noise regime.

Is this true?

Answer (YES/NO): YES